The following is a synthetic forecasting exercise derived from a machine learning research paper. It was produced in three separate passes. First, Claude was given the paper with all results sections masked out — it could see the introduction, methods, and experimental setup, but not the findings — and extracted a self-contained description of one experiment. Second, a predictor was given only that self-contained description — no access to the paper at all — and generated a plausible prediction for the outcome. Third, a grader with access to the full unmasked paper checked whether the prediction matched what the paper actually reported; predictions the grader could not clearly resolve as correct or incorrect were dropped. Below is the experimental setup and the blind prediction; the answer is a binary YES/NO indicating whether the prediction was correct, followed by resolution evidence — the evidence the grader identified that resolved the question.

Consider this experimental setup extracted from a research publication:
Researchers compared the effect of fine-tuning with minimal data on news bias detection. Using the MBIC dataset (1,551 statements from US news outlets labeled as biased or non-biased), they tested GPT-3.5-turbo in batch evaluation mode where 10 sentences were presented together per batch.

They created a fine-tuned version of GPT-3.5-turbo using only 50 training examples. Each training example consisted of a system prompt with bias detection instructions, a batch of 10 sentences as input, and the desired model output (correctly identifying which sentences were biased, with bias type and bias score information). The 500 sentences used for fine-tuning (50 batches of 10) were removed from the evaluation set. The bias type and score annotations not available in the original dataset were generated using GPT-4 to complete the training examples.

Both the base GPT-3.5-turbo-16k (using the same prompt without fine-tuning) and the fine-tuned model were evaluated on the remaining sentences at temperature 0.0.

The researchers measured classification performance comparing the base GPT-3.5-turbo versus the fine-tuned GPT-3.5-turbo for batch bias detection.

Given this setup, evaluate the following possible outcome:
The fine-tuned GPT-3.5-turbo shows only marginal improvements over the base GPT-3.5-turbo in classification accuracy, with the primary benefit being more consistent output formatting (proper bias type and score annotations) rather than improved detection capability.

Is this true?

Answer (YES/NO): NO